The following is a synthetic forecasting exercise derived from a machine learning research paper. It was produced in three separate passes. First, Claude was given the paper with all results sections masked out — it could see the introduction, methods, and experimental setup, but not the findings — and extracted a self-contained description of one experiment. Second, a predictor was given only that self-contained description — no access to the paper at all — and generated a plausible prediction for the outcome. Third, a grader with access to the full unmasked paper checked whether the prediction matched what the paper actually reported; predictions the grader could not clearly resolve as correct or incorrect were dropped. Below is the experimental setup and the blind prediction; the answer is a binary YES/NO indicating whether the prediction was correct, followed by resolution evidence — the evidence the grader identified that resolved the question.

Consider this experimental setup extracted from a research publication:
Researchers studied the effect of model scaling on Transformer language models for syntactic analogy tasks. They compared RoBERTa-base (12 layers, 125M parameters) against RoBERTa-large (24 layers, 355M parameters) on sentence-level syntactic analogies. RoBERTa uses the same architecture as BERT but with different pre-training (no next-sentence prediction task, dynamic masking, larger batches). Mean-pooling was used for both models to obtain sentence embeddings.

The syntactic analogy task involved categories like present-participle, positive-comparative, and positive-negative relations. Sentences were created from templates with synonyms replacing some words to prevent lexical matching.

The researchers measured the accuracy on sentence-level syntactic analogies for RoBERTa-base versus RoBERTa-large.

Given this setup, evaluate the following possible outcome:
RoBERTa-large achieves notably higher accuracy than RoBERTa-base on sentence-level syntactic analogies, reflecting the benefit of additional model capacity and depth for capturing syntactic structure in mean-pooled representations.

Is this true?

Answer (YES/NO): NO